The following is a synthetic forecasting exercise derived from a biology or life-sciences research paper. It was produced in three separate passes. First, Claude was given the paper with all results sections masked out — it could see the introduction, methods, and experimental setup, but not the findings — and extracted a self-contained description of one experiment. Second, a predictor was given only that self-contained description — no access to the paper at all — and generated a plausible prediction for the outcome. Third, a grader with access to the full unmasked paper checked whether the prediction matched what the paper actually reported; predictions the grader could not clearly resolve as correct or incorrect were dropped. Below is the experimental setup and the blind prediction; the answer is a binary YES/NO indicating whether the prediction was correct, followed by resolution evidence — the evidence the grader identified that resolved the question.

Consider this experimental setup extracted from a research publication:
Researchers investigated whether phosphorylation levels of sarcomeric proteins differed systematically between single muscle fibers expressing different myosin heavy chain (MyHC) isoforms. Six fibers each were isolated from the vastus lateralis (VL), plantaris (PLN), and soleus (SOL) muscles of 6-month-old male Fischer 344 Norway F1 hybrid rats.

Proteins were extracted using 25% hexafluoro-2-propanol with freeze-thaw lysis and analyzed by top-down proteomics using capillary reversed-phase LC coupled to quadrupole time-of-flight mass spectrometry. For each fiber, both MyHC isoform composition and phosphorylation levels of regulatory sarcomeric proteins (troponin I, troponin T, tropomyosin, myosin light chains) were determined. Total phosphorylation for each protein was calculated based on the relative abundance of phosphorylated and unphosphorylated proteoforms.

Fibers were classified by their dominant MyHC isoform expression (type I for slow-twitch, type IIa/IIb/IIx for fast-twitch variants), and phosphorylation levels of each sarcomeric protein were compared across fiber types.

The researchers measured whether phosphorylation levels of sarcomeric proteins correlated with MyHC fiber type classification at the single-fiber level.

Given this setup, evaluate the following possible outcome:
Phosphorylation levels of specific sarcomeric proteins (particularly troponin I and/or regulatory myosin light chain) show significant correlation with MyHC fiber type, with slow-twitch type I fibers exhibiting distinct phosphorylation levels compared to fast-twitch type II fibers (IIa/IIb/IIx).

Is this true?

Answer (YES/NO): NO